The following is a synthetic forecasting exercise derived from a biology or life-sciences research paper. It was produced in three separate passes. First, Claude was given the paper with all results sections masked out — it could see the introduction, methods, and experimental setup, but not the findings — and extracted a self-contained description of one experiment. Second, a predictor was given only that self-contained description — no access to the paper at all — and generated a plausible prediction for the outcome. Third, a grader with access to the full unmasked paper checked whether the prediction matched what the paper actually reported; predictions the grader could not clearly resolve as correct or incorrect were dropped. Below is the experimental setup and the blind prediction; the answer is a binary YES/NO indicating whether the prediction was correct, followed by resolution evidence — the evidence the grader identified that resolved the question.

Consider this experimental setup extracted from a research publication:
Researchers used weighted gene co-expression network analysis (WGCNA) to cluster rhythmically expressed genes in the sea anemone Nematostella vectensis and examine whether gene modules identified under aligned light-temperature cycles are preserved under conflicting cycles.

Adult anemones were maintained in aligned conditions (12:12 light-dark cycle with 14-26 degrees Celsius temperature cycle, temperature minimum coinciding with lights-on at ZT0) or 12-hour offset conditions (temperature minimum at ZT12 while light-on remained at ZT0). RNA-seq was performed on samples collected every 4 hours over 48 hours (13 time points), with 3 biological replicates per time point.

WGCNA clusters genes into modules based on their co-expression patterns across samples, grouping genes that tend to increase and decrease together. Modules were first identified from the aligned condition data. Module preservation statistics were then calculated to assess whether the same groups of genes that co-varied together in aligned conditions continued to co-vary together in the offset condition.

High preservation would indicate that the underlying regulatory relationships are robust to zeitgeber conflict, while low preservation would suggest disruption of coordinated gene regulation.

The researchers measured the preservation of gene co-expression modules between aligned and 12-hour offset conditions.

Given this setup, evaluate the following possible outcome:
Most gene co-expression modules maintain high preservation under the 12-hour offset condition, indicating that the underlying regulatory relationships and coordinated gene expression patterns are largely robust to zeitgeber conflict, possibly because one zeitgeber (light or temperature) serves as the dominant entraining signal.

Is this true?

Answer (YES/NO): YES